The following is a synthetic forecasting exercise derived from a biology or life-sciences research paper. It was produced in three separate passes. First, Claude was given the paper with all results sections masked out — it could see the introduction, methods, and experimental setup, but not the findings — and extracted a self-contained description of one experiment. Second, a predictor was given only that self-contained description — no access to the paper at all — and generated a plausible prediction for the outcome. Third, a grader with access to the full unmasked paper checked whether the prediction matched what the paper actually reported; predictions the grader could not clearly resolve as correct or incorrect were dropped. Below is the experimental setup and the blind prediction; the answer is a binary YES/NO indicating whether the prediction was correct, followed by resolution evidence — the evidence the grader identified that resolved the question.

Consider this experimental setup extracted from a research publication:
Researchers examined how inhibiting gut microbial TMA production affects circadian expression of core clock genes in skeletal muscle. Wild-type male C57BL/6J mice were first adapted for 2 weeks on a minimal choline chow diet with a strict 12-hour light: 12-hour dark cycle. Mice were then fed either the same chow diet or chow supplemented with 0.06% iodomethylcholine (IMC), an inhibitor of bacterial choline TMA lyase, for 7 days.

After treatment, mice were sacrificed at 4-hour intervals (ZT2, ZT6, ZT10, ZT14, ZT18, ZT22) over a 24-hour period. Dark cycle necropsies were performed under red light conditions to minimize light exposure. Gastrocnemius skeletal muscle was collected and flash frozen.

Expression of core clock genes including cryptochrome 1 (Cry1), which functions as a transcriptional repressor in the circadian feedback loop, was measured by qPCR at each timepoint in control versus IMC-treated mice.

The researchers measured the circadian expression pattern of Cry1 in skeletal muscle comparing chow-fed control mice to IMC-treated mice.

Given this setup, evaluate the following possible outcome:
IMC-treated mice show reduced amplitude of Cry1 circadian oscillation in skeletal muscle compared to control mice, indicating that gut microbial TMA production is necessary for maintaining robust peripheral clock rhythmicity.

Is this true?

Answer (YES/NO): NO